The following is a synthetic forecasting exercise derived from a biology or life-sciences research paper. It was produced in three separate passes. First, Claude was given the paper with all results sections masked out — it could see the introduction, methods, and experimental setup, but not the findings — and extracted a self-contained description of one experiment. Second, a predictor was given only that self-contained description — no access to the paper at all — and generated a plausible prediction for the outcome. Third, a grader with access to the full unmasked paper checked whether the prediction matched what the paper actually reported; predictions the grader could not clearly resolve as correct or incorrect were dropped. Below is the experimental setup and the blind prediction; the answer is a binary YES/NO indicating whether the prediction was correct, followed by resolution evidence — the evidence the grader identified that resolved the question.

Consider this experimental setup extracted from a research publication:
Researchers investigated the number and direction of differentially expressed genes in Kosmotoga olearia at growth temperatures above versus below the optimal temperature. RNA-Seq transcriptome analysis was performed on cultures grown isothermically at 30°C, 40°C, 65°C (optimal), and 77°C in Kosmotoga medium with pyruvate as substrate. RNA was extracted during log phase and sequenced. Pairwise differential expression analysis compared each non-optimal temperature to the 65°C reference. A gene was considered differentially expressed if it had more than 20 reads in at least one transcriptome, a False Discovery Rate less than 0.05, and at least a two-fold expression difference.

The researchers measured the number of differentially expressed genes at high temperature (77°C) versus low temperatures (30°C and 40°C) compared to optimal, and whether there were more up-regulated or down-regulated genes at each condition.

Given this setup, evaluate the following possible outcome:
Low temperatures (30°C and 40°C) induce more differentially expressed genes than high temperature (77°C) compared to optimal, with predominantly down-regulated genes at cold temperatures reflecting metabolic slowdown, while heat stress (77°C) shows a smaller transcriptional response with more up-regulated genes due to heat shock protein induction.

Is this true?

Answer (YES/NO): NO